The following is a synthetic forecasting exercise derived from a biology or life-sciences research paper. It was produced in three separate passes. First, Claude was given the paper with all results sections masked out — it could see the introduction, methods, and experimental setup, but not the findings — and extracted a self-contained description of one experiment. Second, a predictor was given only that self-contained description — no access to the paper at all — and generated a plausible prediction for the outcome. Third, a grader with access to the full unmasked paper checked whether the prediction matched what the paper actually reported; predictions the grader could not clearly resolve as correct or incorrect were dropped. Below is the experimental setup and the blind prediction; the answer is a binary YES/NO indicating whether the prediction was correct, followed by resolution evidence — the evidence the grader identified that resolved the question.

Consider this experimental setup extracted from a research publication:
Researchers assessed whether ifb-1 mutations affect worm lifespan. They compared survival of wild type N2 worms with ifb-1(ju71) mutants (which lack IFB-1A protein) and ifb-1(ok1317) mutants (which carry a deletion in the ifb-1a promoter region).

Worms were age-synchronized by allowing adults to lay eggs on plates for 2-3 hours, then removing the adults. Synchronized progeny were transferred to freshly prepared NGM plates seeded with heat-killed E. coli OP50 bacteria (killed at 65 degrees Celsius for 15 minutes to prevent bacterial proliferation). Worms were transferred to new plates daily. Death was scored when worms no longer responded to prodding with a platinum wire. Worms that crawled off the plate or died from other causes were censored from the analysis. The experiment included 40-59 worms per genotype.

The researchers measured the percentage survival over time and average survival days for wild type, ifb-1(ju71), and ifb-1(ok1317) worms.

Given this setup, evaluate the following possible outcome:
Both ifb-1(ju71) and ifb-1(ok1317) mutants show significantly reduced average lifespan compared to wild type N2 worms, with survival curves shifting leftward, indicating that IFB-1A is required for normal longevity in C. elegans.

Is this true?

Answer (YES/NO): YES